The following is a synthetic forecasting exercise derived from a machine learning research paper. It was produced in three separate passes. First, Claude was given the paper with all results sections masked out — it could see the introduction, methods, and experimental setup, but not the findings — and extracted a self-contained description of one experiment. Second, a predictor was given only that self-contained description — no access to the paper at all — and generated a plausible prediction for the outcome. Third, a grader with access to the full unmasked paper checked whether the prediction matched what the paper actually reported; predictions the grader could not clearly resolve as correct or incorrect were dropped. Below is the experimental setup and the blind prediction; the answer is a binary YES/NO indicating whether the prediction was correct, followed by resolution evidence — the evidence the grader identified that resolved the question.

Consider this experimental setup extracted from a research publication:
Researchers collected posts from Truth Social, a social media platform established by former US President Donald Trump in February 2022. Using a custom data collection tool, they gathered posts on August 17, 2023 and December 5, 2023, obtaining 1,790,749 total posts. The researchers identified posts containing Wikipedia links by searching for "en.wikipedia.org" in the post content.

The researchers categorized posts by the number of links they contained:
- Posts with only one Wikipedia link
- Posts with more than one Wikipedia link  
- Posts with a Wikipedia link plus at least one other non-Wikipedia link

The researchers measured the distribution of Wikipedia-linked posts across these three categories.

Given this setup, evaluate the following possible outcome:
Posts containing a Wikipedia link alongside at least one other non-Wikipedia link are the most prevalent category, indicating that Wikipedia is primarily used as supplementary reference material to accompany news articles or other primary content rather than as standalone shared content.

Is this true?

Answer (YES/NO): NO